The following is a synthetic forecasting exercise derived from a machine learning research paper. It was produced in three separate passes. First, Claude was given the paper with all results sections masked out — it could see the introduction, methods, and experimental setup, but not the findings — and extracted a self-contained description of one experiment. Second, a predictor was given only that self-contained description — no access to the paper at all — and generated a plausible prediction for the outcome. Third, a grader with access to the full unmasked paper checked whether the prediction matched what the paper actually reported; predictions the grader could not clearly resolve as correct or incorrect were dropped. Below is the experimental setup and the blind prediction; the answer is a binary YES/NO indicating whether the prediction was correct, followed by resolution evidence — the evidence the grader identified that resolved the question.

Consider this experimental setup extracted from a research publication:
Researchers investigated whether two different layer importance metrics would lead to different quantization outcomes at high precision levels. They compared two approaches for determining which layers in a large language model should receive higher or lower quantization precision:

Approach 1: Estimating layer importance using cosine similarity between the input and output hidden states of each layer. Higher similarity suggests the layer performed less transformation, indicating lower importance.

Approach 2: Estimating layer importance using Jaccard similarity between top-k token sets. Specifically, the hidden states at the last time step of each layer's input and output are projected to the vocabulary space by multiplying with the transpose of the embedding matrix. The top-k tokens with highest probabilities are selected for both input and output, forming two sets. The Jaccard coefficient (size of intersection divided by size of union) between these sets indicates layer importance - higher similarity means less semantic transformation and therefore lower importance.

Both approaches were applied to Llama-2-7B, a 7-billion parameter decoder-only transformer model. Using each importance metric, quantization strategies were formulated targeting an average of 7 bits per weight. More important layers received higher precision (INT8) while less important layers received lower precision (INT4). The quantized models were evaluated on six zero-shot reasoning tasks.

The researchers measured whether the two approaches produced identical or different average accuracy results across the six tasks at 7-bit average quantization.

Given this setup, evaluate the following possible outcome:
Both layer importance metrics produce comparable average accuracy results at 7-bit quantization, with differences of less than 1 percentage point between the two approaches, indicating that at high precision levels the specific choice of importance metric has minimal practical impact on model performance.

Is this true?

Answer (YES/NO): YES